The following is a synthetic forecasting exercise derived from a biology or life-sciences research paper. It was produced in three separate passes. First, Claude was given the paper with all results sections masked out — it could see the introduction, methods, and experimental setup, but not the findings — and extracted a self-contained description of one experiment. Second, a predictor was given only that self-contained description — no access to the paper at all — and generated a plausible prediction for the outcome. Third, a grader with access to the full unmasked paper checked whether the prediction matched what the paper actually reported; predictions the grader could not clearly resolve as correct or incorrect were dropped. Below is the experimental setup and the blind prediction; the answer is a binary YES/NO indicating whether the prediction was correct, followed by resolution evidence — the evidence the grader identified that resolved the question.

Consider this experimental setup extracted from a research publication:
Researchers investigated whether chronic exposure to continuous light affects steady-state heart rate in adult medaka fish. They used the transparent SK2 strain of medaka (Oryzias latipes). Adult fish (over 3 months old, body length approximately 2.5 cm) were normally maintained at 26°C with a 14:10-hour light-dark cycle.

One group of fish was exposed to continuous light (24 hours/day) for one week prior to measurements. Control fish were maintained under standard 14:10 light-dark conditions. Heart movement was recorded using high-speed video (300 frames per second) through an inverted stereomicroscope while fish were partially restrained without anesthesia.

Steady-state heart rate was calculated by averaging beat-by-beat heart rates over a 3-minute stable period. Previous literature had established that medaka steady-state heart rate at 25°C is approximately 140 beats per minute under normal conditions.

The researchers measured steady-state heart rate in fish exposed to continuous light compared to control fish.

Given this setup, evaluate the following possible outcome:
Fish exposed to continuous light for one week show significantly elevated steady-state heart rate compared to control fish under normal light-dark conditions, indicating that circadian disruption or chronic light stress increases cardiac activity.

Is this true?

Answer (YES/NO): NO